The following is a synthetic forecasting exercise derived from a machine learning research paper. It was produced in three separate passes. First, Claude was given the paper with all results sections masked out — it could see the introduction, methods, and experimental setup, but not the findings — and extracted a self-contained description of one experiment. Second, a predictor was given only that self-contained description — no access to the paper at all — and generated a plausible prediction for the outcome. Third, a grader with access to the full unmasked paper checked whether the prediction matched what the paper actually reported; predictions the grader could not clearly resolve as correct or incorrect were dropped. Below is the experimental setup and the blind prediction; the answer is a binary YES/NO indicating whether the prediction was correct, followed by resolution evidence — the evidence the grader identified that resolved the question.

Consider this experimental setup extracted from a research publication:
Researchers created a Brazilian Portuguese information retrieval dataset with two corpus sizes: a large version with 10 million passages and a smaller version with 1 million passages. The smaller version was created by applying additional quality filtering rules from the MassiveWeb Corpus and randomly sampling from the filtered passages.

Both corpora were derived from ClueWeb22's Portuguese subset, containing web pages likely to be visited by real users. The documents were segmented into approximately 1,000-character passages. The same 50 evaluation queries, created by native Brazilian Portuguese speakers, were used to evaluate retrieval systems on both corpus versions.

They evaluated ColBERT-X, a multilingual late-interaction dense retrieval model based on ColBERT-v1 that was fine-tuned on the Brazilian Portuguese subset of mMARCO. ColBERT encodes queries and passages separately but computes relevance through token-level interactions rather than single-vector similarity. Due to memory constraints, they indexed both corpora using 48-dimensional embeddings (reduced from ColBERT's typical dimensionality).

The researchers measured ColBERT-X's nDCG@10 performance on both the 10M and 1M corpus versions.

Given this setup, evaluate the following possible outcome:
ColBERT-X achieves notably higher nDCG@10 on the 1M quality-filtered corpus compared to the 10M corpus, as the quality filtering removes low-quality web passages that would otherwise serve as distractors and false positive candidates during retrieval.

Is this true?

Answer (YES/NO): NO